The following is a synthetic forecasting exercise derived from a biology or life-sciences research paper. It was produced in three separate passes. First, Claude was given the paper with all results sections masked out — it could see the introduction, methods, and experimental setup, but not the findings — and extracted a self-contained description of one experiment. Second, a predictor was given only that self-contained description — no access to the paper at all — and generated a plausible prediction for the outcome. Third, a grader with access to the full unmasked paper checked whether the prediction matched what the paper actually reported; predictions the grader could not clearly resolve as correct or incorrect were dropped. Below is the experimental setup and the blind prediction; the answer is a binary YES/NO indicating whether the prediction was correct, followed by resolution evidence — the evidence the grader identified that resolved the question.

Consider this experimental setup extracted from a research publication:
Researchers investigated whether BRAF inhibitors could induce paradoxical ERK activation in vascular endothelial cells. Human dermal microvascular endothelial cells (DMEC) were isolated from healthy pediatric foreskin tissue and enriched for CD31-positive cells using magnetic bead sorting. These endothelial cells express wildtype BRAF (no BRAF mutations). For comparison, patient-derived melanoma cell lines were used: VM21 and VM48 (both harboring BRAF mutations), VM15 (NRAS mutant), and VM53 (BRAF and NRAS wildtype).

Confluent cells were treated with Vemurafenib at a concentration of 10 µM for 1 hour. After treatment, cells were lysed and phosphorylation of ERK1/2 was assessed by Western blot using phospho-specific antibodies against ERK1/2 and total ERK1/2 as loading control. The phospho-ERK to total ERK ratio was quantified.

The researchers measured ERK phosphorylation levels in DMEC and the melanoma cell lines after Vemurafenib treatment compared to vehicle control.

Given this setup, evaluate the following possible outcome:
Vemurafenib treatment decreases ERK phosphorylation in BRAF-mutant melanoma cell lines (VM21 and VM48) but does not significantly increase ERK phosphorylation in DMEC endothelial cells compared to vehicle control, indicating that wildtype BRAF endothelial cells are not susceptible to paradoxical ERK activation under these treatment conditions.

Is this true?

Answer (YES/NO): NO